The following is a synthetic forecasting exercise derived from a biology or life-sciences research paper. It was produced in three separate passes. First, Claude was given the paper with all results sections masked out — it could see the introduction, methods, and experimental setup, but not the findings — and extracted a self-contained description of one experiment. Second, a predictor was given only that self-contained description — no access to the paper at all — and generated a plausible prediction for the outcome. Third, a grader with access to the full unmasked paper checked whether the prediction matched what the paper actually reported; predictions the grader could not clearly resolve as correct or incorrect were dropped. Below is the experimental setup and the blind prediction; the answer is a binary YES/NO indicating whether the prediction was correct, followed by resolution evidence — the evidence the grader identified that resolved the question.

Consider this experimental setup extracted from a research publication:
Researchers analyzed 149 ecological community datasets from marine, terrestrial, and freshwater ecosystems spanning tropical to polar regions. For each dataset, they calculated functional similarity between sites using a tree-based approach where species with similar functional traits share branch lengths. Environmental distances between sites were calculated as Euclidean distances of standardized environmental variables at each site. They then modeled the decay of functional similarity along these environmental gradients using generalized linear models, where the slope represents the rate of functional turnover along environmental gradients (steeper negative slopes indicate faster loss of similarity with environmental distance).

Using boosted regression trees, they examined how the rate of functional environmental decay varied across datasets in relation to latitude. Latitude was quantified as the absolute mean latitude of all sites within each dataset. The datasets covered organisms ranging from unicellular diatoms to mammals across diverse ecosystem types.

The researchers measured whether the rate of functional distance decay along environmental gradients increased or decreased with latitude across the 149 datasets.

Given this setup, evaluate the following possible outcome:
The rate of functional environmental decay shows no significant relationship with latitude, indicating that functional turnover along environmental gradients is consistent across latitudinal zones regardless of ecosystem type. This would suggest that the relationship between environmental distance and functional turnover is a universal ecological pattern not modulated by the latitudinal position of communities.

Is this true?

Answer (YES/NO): NO